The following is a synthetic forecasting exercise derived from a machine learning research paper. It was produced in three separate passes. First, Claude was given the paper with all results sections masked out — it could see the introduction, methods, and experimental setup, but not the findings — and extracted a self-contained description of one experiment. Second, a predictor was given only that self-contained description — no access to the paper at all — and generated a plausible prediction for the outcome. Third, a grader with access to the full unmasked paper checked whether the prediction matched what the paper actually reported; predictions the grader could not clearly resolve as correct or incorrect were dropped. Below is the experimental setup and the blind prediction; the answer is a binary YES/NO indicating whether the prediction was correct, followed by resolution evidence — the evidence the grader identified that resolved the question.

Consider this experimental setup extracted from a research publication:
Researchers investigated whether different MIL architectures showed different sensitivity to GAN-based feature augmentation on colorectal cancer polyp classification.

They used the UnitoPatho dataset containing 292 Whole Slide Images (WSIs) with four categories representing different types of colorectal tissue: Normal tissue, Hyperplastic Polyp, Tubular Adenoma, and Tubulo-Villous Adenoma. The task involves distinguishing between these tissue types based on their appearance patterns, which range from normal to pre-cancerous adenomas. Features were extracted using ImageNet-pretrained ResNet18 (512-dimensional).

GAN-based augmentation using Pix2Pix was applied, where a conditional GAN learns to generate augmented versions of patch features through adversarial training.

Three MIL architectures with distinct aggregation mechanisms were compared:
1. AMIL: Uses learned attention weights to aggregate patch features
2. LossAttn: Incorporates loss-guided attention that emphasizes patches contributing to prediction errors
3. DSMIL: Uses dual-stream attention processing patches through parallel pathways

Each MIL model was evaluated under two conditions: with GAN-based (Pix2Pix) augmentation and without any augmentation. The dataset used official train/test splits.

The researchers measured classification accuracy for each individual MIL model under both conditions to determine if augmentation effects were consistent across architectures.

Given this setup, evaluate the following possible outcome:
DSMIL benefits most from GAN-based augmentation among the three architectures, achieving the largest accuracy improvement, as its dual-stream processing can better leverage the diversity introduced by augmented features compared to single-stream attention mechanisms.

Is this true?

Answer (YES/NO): YES